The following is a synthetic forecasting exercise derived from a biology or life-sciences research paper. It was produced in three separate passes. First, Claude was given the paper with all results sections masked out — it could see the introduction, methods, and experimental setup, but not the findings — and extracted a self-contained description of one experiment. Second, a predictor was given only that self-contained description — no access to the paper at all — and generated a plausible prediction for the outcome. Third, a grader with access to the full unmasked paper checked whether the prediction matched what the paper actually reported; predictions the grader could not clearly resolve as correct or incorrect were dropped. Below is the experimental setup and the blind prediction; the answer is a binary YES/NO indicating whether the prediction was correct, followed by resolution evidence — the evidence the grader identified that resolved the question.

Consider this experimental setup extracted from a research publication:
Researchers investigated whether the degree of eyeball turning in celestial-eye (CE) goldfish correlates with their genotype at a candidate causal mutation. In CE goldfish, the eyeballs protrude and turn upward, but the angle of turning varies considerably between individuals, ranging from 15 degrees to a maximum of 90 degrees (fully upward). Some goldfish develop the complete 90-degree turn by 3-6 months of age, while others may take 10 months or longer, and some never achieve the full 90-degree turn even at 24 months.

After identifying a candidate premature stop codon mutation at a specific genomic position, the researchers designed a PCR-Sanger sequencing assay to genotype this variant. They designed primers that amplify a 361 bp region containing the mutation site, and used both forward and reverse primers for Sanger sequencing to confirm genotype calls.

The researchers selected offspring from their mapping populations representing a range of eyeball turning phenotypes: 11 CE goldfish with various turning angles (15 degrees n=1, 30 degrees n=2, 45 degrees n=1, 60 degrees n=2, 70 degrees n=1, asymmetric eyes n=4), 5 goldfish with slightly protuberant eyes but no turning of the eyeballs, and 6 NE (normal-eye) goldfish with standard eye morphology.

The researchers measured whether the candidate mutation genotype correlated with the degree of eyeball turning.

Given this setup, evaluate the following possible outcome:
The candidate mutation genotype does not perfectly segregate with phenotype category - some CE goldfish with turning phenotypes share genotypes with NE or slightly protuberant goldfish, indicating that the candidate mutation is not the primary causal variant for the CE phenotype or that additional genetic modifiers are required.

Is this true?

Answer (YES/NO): NO